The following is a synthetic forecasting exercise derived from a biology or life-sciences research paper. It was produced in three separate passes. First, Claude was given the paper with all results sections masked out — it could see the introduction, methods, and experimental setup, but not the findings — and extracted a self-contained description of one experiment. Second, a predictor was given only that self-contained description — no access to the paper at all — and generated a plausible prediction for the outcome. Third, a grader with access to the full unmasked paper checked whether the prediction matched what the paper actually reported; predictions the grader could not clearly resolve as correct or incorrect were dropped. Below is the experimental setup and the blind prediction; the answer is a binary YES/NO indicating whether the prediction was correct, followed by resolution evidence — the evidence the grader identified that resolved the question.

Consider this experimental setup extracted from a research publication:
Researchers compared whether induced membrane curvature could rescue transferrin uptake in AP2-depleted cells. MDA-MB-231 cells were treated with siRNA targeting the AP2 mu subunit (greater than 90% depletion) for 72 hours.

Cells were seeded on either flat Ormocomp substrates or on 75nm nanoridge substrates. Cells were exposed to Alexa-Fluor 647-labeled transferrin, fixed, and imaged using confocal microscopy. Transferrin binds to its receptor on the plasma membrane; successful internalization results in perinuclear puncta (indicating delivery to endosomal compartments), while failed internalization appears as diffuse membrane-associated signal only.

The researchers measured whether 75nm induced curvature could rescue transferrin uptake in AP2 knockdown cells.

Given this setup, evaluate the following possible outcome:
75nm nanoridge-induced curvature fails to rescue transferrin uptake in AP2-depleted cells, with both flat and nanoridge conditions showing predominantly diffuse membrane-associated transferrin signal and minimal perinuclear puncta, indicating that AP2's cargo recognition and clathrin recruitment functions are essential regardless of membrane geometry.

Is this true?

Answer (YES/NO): YES